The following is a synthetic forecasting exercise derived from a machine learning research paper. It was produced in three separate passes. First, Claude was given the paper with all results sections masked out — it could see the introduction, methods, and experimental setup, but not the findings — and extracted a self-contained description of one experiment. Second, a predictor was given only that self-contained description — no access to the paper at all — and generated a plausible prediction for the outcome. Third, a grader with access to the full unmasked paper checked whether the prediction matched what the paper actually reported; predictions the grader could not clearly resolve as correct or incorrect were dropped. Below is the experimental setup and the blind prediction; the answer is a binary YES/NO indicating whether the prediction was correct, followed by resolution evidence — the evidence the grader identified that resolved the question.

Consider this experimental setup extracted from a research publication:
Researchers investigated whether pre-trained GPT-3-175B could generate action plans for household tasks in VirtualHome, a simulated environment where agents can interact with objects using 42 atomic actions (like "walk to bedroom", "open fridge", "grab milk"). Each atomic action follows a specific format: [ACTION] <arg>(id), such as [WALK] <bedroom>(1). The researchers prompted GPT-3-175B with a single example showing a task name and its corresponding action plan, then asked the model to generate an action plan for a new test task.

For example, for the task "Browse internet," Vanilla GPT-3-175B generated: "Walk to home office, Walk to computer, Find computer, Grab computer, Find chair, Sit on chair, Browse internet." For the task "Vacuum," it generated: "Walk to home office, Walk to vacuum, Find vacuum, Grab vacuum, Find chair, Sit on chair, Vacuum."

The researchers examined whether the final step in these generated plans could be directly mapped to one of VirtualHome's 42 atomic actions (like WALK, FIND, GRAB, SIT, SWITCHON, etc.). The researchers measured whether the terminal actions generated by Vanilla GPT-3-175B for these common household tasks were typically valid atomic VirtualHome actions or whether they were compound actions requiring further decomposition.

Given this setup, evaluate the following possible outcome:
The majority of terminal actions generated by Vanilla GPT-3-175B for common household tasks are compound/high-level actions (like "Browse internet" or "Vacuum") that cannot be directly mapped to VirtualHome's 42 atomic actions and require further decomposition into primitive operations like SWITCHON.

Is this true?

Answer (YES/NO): NO